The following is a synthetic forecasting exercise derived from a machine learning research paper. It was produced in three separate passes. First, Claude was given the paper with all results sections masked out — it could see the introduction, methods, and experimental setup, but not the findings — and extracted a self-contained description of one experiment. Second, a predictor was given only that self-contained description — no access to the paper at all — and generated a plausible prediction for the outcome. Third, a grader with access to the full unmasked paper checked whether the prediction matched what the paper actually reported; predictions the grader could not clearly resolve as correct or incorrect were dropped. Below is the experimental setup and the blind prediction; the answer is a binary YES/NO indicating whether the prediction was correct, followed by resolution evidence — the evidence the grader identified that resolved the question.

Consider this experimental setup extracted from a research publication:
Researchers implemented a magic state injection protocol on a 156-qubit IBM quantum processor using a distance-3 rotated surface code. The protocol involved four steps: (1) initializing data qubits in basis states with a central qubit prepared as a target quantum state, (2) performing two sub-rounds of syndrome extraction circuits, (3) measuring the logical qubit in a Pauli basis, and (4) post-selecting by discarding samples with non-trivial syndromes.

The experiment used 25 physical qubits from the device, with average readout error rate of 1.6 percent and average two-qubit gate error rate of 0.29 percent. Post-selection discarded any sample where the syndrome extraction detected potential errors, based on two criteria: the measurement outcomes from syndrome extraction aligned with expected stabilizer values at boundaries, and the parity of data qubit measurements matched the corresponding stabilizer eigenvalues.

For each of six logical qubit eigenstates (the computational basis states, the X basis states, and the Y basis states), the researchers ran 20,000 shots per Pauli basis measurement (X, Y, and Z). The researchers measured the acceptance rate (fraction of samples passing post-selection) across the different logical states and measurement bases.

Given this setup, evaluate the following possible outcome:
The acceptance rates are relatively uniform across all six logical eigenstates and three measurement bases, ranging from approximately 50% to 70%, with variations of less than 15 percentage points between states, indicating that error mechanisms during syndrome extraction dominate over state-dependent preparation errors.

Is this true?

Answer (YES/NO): NO